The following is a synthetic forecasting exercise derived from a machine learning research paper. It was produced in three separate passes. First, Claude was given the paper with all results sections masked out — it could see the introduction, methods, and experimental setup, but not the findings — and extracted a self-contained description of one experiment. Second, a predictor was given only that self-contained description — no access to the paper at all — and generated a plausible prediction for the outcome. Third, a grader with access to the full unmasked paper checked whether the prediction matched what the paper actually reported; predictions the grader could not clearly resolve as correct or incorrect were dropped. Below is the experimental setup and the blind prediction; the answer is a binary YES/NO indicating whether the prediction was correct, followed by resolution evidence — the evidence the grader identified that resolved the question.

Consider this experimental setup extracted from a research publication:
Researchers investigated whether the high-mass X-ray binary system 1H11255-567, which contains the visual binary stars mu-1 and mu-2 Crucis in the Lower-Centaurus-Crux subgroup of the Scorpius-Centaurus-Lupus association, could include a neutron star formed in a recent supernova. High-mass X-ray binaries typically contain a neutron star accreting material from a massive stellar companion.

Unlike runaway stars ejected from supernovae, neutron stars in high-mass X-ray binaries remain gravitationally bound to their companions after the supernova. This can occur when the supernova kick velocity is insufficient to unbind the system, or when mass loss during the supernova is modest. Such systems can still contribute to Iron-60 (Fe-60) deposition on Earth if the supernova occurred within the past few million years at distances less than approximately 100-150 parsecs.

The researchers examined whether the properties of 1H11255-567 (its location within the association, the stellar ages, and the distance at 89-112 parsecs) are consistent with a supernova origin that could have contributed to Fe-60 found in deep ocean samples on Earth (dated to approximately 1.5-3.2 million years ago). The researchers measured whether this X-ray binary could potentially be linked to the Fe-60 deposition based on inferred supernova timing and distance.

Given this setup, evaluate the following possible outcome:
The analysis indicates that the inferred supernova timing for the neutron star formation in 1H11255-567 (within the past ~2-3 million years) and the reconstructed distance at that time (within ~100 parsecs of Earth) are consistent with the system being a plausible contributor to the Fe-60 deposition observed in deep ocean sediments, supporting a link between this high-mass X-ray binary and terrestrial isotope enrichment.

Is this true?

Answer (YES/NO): NO